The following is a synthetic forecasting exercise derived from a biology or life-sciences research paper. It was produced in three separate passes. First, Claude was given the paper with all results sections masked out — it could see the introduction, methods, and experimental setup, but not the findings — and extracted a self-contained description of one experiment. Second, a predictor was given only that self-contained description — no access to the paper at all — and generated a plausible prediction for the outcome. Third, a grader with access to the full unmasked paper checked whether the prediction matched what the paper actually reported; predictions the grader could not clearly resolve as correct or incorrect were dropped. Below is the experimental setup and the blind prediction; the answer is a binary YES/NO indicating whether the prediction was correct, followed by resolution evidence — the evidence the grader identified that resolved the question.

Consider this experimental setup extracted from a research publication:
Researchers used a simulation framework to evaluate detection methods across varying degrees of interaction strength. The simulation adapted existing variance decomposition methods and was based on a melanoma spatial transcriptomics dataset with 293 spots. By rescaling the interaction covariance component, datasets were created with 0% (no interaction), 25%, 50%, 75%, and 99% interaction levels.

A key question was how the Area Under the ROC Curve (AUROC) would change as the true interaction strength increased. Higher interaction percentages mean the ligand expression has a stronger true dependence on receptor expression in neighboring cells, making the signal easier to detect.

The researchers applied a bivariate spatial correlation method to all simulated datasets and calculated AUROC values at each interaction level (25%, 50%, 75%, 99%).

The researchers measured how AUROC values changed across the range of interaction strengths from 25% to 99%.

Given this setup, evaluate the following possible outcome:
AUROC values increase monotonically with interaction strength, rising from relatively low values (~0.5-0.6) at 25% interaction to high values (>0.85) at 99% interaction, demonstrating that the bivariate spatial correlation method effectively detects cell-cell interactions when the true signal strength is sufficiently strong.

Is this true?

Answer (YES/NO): NO